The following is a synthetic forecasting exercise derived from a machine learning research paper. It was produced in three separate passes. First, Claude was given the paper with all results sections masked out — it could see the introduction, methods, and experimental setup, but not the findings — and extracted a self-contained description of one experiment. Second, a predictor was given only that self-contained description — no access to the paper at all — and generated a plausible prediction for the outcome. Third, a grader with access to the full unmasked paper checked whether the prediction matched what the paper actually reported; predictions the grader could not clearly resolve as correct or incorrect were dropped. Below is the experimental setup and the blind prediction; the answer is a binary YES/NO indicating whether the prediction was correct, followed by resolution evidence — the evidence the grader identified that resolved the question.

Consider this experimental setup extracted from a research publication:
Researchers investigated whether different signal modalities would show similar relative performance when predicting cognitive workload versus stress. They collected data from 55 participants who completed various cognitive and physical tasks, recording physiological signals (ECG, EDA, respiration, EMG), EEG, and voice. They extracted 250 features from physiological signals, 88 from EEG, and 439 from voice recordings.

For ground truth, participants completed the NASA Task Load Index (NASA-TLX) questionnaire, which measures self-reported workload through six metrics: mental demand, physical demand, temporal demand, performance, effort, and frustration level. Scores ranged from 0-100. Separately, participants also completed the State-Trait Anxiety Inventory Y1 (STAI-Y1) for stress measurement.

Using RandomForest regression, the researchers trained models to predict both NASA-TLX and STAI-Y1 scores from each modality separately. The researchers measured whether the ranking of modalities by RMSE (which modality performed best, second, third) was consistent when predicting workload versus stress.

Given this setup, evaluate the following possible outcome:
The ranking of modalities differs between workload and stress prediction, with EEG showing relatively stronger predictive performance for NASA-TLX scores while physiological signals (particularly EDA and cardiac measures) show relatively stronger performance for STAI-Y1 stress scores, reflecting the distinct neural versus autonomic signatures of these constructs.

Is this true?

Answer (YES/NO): NO